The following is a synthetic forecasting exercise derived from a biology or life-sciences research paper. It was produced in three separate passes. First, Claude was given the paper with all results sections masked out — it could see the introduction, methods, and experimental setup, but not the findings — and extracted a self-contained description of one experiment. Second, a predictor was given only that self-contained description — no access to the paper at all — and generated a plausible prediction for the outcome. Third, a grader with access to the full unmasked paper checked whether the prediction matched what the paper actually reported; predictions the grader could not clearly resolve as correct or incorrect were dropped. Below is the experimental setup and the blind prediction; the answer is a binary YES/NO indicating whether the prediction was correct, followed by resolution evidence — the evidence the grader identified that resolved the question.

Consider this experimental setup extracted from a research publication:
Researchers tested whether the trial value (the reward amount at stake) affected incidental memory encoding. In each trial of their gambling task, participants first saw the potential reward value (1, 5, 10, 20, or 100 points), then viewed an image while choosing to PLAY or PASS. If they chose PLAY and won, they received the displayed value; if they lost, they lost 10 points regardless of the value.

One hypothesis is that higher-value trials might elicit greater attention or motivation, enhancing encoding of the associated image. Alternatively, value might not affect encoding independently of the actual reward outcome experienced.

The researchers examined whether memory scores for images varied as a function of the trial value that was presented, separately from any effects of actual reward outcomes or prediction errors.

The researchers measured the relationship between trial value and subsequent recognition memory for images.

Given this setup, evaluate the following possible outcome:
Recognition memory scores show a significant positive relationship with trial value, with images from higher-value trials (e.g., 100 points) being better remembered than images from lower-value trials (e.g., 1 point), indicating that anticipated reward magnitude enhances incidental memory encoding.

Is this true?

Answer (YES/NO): NO